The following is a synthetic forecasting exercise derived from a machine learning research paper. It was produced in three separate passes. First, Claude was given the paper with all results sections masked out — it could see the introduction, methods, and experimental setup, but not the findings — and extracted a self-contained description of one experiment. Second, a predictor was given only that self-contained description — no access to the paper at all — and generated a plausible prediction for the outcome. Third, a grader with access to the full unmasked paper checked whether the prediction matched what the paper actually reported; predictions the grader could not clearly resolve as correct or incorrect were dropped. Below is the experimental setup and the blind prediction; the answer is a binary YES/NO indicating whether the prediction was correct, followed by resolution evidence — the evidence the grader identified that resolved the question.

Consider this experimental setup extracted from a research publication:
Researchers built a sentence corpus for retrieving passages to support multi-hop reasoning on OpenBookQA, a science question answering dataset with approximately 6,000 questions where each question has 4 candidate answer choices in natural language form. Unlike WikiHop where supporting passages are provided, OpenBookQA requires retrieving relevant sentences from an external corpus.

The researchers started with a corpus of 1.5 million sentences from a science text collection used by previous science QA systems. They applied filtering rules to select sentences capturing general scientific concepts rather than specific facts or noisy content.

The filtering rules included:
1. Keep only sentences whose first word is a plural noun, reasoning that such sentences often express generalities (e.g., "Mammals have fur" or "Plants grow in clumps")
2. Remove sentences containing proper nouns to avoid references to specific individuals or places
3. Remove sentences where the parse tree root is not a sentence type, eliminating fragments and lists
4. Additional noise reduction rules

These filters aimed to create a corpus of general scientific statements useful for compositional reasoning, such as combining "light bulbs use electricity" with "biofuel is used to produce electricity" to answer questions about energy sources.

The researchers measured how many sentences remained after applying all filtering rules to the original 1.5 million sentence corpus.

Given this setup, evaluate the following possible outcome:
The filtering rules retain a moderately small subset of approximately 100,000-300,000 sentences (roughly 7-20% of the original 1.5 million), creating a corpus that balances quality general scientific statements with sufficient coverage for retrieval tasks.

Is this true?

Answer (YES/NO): NO